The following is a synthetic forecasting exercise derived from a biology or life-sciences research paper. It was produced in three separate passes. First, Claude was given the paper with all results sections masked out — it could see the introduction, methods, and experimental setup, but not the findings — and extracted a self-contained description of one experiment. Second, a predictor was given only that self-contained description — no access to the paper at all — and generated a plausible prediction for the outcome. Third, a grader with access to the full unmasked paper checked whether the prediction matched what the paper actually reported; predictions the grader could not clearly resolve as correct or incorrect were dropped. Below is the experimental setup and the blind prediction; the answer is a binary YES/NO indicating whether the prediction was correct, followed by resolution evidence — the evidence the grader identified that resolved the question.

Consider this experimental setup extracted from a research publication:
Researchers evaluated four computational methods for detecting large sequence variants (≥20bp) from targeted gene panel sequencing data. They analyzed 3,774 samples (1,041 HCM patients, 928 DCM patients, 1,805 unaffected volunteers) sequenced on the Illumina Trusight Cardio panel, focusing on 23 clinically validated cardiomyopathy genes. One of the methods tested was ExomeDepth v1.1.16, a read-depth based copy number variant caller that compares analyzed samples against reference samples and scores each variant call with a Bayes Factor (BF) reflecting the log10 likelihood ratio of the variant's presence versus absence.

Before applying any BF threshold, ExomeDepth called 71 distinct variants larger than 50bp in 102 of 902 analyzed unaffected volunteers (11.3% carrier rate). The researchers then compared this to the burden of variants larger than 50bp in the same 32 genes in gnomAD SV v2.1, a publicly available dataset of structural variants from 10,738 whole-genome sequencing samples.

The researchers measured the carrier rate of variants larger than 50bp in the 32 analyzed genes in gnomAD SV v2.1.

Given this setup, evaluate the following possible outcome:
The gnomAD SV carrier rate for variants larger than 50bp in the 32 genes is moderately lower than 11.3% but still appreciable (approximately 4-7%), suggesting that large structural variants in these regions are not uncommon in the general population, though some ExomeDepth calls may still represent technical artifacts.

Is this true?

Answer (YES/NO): NO